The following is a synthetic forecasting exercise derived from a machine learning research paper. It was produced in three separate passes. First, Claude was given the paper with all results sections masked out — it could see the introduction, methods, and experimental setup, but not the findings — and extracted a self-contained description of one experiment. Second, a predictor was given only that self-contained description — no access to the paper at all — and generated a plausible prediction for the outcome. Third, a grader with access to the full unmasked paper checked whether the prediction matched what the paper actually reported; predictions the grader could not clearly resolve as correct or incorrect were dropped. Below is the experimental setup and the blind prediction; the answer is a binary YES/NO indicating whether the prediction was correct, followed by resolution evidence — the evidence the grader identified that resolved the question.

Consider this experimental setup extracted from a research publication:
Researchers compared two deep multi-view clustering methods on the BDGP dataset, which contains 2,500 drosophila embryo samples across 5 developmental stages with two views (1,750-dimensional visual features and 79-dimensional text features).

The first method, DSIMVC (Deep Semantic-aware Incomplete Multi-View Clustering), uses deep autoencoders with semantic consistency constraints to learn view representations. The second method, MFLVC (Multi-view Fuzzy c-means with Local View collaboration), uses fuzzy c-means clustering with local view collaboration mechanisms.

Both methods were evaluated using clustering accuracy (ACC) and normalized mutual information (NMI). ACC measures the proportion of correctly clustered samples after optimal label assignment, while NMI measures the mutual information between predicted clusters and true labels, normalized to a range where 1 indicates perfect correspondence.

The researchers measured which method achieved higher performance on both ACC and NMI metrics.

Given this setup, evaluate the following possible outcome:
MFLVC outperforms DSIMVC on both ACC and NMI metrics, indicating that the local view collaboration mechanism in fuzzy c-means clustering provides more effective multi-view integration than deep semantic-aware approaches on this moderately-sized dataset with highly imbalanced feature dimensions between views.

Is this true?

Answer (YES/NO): NO